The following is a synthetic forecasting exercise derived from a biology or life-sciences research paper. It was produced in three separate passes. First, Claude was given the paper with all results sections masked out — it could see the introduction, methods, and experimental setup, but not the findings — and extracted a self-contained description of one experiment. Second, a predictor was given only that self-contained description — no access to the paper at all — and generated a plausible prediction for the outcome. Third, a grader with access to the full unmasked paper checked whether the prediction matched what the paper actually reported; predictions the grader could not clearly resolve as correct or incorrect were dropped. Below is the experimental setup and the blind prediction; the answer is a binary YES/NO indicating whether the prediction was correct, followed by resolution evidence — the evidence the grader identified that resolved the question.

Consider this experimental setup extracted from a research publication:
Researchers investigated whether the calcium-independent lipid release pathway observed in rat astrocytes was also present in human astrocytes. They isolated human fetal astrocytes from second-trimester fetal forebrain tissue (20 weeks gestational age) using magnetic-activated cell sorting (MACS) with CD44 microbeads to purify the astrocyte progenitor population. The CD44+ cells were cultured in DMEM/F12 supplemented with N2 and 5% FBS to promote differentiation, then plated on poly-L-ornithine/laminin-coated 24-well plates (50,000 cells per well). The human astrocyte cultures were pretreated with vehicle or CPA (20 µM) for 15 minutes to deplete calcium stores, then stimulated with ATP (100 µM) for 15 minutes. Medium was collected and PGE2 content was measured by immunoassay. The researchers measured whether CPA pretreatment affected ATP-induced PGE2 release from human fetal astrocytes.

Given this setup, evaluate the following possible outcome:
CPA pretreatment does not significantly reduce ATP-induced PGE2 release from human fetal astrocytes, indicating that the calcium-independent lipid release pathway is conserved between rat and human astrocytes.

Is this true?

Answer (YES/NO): NO